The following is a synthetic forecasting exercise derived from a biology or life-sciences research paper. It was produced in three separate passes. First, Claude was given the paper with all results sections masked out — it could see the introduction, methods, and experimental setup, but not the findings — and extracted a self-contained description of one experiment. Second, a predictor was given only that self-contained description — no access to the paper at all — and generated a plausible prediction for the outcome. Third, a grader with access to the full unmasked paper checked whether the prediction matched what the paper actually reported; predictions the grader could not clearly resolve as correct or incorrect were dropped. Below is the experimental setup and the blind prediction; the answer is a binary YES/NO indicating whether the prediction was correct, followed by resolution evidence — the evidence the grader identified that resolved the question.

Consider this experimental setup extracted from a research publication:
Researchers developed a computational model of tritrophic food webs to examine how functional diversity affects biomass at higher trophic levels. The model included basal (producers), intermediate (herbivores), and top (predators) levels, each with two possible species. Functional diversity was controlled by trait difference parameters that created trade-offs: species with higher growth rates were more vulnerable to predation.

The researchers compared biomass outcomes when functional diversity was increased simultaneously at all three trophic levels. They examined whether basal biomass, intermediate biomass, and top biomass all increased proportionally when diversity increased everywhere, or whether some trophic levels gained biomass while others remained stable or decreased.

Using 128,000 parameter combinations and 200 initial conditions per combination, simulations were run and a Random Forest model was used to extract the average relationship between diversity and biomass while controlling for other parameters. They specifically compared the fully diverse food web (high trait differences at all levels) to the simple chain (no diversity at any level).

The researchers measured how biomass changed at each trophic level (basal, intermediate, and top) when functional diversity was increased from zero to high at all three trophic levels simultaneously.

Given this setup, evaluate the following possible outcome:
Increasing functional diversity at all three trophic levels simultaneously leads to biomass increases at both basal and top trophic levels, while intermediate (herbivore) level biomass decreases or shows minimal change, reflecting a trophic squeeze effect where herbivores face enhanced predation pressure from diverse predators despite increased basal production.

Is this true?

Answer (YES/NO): NO